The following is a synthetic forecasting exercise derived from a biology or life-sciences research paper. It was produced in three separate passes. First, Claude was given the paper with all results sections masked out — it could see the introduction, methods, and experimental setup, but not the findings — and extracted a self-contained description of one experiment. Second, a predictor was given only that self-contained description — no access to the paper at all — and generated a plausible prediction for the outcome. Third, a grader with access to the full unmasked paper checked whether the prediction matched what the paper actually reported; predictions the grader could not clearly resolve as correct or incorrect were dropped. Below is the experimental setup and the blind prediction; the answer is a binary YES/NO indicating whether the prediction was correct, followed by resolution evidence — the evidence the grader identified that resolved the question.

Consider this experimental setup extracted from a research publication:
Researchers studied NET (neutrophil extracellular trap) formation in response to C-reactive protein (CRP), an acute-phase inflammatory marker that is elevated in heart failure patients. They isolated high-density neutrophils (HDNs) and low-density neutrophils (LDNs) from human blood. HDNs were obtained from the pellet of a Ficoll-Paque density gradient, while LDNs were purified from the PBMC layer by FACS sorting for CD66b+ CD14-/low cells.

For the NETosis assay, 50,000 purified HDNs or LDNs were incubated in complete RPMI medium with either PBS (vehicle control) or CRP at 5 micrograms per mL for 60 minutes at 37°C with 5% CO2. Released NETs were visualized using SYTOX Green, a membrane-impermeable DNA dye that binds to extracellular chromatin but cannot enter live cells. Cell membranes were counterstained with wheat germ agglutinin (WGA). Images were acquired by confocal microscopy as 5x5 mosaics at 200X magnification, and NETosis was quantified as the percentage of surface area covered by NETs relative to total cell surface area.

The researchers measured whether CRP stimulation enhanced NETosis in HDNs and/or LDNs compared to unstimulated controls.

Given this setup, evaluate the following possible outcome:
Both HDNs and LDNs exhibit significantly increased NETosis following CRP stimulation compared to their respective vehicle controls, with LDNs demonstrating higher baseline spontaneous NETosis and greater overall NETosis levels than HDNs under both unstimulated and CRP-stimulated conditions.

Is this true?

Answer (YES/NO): NO